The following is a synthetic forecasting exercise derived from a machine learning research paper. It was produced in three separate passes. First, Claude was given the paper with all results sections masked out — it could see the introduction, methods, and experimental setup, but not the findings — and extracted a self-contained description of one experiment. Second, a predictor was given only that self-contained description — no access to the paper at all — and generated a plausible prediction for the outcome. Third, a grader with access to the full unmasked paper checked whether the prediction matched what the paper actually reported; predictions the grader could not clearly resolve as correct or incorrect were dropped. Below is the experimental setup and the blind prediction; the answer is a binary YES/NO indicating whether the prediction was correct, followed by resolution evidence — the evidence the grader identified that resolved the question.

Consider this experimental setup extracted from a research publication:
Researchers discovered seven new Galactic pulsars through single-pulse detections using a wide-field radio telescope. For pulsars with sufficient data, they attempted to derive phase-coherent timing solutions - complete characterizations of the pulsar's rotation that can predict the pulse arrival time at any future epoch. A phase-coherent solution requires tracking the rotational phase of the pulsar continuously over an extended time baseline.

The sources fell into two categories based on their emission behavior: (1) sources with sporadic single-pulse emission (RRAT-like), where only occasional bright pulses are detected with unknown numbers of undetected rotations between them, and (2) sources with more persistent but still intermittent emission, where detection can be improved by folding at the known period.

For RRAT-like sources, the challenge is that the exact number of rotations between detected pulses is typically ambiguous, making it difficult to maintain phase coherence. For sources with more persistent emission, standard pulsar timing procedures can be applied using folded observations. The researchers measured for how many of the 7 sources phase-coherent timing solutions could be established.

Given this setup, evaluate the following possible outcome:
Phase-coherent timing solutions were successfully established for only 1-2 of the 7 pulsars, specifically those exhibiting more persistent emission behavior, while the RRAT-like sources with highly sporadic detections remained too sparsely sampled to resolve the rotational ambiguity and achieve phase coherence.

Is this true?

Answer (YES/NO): NO